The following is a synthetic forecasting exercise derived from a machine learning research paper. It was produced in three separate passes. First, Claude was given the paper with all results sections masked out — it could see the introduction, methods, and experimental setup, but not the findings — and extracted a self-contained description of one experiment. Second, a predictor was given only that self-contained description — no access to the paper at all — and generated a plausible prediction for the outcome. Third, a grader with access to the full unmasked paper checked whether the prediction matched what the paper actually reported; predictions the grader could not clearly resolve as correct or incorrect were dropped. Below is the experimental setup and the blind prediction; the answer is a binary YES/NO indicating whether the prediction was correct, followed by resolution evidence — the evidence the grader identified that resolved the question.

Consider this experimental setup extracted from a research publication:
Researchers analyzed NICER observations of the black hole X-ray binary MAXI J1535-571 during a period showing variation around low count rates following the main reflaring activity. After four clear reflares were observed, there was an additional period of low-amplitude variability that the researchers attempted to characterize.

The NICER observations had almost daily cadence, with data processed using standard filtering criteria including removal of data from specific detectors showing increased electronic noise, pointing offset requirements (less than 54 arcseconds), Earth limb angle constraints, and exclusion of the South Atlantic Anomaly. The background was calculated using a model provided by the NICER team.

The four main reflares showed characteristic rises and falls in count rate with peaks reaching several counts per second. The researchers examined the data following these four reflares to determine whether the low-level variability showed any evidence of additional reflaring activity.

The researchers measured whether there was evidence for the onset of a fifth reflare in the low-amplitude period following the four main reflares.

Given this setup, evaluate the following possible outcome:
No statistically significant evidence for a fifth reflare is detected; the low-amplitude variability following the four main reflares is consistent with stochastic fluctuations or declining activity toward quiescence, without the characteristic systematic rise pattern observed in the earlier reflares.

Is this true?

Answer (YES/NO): NO